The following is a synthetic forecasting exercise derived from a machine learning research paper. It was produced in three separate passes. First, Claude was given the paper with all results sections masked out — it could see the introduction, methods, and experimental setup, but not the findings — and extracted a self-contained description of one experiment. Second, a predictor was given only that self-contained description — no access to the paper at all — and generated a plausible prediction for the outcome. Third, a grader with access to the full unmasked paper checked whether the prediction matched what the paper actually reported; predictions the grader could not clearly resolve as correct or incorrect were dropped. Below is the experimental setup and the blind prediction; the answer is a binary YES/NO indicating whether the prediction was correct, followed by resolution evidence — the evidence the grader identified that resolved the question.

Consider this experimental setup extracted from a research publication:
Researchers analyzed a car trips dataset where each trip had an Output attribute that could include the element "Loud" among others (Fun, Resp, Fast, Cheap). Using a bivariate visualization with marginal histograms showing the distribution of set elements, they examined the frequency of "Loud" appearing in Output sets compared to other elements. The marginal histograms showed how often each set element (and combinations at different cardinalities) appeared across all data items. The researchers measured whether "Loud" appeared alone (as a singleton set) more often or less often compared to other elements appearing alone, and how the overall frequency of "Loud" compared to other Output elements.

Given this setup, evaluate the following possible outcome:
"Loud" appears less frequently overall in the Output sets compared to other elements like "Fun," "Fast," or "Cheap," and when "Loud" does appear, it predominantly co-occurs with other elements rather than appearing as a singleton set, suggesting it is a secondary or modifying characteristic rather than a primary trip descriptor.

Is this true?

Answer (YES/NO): NO